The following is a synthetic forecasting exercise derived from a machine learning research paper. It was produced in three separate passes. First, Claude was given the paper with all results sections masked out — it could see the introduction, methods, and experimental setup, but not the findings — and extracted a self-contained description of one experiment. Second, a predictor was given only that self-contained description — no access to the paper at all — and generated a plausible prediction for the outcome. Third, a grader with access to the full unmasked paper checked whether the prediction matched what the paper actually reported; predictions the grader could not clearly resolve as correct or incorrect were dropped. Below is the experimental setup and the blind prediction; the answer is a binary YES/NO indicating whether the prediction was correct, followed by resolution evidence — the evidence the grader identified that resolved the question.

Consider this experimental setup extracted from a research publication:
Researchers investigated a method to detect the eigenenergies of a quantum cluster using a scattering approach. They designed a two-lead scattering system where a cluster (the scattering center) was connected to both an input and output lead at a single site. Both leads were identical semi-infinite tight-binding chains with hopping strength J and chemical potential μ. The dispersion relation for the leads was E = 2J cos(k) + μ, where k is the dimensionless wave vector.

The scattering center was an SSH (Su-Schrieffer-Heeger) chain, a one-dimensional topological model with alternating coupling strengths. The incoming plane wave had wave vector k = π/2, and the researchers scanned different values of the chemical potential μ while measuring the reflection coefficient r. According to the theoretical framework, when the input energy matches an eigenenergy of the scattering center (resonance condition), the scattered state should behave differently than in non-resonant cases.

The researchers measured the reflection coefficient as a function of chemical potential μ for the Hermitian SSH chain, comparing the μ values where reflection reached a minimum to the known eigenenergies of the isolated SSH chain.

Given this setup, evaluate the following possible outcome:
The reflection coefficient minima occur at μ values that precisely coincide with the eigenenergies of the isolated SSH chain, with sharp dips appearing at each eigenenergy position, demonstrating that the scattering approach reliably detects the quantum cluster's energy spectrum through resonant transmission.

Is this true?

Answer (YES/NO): YES